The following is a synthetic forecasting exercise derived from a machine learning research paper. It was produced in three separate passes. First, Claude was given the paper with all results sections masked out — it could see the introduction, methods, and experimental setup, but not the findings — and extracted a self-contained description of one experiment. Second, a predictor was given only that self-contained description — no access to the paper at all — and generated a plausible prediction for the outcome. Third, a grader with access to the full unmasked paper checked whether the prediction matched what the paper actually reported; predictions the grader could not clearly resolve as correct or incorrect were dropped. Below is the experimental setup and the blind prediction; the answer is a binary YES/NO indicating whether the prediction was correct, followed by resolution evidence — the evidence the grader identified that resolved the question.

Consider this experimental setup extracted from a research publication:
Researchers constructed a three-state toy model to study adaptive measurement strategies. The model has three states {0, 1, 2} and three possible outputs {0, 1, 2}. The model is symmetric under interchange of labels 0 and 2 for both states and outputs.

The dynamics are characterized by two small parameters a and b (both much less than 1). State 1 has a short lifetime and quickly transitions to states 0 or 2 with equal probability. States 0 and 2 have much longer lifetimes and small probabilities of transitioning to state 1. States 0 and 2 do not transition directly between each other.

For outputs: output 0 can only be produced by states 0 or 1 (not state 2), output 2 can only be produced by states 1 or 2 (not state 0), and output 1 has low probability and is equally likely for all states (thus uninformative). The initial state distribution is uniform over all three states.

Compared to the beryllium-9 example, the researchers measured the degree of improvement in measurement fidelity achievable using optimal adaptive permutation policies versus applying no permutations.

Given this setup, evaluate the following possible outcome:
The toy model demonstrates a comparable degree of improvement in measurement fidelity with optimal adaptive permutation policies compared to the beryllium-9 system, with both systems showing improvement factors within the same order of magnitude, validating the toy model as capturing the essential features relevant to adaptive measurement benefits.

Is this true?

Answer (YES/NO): NO